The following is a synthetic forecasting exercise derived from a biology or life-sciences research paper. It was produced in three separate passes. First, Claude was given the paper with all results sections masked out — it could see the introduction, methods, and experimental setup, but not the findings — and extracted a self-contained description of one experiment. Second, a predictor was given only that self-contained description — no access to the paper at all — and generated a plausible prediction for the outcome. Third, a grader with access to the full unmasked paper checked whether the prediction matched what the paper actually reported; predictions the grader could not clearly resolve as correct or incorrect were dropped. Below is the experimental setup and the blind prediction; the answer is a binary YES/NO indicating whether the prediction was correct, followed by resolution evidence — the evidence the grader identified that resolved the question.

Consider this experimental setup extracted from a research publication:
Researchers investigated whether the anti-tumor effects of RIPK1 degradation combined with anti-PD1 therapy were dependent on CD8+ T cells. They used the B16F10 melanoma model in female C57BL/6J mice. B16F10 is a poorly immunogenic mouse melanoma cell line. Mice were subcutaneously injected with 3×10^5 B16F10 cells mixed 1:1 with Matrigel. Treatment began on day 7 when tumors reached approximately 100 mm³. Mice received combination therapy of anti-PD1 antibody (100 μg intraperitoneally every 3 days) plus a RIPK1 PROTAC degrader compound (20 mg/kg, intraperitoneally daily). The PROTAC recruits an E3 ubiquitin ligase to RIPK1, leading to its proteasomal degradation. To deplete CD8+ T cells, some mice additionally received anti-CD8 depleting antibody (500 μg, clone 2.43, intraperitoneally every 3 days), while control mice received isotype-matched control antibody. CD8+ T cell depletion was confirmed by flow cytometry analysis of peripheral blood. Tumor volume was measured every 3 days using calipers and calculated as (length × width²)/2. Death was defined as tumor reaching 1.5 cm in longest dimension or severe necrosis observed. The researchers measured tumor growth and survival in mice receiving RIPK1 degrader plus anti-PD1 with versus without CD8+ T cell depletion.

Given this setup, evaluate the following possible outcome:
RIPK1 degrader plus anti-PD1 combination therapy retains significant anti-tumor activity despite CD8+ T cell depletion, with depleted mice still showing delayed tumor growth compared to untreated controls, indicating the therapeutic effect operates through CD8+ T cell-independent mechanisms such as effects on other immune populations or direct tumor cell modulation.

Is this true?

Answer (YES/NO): NO